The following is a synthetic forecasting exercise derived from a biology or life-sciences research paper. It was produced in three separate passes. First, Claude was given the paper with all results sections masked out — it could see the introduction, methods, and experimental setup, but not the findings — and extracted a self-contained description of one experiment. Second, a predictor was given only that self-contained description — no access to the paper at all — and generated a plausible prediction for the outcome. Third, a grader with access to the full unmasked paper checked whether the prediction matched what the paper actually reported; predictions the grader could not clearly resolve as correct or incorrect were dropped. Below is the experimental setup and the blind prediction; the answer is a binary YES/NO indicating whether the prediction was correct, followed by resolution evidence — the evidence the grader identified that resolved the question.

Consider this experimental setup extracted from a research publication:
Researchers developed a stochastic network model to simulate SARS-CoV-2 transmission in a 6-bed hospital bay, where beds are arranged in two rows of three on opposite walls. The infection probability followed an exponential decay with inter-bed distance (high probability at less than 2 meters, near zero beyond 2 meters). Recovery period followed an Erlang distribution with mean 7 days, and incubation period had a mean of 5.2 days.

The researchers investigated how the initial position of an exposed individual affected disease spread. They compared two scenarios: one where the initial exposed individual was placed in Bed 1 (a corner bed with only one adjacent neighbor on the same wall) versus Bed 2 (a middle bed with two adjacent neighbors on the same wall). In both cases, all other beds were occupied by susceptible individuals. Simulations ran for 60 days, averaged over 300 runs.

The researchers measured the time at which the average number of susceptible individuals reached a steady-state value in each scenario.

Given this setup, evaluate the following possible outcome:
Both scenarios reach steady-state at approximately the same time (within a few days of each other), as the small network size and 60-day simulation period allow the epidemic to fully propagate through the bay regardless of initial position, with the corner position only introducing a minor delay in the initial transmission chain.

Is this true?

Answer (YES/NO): NO